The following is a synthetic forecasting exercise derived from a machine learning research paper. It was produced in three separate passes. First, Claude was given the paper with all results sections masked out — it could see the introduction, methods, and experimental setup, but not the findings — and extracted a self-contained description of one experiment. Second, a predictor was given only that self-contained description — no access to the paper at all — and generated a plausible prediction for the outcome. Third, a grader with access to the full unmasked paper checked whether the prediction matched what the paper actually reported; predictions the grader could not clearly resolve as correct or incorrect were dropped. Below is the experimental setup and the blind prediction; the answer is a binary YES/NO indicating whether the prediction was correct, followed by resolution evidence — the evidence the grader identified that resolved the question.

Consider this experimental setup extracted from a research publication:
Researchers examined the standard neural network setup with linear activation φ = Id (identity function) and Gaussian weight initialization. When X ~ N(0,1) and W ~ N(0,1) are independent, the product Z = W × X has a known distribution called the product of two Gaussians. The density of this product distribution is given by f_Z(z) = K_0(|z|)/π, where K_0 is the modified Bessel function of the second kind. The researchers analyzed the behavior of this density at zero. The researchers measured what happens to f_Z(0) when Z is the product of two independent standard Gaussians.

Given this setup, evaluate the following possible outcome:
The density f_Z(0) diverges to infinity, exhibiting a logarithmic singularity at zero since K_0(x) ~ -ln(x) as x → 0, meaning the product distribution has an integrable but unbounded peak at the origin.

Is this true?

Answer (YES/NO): YES